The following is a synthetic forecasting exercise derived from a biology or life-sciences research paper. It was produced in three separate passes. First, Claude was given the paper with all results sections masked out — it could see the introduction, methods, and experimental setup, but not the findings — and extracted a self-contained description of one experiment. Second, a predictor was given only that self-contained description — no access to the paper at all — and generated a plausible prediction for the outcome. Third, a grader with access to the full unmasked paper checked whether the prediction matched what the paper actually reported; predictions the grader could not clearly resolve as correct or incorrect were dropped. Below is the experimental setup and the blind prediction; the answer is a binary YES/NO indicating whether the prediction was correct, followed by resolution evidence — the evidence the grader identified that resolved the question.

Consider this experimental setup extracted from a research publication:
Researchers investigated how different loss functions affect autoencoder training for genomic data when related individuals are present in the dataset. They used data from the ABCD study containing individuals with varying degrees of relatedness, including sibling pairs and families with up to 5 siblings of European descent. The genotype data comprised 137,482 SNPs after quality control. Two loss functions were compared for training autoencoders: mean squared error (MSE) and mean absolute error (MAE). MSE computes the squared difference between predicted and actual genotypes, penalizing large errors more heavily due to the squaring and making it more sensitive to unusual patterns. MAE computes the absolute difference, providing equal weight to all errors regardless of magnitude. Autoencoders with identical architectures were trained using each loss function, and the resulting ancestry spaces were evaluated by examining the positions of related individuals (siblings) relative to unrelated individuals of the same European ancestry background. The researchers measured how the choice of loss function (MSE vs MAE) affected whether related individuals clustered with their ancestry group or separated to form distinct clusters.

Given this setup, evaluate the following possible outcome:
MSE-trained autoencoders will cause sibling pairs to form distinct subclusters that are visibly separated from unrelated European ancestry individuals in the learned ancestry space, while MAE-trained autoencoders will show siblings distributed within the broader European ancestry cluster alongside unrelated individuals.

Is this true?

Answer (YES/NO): YES